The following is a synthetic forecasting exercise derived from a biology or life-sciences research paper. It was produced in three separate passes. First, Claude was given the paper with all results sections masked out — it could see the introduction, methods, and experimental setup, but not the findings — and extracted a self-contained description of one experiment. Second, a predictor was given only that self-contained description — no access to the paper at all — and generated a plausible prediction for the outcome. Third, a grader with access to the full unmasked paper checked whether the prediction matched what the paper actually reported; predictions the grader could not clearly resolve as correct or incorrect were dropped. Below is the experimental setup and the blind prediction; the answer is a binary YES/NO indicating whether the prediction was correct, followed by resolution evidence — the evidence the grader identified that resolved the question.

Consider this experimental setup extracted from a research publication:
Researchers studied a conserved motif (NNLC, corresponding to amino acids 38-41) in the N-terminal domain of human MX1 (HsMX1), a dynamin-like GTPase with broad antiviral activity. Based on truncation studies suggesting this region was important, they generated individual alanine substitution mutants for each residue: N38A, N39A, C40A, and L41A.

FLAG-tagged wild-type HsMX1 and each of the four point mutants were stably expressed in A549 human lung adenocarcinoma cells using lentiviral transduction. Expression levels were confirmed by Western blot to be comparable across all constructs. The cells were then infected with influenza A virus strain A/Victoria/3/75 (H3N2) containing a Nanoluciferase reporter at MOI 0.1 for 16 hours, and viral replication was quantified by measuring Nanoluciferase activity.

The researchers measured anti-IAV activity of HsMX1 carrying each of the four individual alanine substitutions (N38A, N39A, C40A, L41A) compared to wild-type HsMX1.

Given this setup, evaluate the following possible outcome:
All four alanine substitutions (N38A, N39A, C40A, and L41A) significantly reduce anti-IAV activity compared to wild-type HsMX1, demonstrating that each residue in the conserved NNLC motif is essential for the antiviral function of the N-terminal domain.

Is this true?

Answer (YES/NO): NO